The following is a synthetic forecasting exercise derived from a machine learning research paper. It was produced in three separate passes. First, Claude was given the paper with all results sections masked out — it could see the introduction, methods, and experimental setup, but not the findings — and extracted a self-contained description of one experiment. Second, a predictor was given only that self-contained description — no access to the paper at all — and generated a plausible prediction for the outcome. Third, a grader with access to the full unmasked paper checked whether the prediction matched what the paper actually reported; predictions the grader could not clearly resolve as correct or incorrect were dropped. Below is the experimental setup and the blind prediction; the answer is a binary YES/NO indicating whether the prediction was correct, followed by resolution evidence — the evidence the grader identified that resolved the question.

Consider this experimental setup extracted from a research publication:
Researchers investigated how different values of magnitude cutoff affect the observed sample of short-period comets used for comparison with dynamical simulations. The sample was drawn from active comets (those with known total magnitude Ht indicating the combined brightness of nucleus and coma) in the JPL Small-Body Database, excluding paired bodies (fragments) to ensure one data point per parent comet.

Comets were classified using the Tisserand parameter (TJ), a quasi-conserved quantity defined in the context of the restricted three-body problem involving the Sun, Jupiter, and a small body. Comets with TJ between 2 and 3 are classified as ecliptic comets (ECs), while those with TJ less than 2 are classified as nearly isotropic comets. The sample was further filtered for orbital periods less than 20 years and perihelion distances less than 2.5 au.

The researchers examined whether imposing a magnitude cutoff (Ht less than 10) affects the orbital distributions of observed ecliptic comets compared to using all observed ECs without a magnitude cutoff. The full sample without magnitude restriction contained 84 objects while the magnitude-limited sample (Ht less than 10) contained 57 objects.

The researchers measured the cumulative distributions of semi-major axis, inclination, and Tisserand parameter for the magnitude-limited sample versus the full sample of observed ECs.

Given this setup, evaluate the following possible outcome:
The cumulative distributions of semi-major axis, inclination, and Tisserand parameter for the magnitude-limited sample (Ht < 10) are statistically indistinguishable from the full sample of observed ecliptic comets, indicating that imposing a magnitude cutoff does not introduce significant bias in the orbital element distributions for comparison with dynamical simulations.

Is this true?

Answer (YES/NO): YES